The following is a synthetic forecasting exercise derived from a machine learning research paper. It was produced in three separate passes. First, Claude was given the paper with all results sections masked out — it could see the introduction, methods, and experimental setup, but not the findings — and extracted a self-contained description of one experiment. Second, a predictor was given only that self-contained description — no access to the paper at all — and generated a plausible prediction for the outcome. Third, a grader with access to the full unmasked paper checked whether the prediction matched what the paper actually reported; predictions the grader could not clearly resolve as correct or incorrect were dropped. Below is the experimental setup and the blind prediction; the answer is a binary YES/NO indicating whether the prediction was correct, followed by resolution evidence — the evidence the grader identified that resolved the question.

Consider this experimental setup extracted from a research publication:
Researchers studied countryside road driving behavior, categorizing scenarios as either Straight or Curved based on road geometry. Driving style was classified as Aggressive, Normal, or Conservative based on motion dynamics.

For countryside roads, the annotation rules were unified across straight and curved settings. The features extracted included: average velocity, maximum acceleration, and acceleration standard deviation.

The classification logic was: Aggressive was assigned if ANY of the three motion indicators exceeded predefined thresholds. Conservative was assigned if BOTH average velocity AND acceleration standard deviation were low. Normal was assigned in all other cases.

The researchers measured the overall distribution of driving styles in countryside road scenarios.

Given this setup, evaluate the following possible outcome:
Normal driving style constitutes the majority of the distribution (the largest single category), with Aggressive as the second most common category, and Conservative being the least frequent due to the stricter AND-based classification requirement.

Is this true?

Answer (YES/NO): YES